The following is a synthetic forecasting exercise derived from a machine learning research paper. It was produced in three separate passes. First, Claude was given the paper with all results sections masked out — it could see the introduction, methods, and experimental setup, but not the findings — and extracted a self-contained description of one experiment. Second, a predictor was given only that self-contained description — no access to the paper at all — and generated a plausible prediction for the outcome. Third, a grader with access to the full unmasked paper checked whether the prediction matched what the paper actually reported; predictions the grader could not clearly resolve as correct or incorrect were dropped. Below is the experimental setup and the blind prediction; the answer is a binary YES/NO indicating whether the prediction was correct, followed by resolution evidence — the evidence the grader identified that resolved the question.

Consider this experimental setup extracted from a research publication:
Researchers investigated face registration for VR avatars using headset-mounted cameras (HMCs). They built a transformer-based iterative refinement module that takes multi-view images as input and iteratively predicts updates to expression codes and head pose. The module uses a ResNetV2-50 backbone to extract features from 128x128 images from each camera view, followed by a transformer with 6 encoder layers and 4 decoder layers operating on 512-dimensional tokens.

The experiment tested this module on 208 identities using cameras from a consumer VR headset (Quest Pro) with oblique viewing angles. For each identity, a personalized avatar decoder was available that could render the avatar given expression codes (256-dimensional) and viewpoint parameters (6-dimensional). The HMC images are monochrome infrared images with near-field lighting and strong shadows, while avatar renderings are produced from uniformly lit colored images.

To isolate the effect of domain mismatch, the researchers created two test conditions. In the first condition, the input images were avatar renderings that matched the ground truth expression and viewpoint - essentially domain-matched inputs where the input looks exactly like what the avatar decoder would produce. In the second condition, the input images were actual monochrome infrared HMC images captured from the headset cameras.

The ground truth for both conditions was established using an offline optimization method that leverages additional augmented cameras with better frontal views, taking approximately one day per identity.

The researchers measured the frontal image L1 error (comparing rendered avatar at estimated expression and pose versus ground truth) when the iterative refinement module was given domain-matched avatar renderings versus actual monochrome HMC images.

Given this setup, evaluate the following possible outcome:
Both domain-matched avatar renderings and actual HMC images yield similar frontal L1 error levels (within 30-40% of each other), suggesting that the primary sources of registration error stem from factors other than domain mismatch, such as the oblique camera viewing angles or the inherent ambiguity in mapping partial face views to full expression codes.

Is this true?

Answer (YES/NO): NO